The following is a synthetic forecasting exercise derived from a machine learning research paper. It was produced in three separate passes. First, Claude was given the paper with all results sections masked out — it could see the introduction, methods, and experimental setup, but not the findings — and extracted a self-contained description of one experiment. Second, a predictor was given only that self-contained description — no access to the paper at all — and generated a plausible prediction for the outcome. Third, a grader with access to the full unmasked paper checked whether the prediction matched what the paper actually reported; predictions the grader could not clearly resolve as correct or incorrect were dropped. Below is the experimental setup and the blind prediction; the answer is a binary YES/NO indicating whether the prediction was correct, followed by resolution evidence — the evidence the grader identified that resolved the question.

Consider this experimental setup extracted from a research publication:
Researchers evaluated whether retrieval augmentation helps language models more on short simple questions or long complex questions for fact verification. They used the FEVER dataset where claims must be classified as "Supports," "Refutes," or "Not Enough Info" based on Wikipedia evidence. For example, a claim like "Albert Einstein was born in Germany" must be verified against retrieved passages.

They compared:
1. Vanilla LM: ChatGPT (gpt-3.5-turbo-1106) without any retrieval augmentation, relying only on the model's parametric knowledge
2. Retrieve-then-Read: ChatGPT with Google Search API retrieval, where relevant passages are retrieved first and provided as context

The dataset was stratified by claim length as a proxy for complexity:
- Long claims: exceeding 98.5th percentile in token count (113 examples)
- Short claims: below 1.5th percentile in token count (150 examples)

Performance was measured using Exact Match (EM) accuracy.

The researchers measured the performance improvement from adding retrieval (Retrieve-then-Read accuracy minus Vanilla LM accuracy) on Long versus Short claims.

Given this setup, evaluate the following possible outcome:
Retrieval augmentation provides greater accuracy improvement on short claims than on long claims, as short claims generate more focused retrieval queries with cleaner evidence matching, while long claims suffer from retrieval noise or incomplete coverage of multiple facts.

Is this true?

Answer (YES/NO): NO